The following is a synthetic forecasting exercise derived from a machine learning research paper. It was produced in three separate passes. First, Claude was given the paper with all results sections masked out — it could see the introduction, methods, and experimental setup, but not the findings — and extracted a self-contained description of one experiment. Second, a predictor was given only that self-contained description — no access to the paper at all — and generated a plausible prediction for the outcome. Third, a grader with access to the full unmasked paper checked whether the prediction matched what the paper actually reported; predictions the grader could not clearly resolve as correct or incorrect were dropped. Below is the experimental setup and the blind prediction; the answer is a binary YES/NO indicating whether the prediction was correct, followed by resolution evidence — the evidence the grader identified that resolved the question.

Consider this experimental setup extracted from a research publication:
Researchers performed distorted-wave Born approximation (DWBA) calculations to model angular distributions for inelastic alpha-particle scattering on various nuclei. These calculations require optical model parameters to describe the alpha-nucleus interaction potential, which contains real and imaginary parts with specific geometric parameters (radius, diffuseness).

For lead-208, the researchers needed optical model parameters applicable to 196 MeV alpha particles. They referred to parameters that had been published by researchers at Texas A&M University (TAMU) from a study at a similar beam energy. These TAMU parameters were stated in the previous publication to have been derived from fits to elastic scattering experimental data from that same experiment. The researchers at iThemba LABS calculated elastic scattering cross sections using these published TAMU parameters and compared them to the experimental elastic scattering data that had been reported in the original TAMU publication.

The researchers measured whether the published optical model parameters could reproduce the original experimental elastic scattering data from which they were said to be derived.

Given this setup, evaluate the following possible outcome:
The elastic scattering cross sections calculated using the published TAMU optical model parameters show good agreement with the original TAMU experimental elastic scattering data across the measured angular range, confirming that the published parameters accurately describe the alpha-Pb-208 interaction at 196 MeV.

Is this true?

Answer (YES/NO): NO